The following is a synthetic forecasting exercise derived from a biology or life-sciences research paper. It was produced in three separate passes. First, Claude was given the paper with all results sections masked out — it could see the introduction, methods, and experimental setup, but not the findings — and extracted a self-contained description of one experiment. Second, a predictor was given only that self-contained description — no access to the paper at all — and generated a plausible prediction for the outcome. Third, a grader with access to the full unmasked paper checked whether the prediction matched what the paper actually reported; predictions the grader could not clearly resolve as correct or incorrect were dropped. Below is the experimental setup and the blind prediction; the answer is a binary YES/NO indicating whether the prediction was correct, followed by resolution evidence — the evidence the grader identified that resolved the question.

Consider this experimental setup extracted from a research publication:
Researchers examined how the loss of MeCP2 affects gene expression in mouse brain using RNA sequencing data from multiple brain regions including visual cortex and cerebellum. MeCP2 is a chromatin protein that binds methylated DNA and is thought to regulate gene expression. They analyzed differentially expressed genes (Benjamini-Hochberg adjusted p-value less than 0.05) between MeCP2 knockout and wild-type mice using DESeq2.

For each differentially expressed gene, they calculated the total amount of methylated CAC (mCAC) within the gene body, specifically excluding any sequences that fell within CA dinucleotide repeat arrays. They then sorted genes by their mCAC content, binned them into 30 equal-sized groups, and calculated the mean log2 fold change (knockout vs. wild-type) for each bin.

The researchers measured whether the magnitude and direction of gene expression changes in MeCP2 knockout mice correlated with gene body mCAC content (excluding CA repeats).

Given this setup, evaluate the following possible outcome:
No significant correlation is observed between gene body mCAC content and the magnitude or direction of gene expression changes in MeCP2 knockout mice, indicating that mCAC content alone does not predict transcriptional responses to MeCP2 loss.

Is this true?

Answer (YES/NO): NO